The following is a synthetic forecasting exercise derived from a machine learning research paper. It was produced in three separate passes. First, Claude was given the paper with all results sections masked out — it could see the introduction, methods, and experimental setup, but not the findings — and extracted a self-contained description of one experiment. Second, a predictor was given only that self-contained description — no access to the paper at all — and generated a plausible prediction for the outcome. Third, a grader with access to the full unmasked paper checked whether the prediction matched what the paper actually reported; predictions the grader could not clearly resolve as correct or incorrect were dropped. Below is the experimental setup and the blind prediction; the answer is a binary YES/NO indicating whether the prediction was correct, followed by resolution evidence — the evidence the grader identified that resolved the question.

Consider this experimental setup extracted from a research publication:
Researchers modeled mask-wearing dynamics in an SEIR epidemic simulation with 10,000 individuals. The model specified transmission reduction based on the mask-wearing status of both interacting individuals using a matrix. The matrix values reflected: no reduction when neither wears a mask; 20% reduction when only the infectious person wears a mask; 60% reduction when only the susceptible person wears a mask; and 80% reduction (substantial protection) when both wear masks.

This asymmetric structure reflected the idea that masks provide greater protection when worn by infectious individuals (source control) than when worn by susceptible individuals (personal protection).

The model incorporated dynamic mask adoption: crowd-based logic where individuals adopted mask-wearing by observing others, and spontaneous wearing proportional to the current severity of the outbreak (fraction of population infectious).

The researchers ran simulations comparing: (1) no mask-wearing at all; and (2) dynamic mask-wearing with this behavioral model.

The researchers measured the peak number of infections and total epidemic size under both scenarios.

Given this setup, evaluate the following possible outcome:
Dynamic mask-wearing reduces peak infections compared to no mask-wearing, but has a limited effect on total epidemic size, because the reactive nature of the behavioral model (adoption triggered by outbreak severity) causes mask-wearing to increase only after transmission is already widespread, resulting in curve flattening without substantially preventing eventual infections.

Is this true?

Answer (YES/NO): NO